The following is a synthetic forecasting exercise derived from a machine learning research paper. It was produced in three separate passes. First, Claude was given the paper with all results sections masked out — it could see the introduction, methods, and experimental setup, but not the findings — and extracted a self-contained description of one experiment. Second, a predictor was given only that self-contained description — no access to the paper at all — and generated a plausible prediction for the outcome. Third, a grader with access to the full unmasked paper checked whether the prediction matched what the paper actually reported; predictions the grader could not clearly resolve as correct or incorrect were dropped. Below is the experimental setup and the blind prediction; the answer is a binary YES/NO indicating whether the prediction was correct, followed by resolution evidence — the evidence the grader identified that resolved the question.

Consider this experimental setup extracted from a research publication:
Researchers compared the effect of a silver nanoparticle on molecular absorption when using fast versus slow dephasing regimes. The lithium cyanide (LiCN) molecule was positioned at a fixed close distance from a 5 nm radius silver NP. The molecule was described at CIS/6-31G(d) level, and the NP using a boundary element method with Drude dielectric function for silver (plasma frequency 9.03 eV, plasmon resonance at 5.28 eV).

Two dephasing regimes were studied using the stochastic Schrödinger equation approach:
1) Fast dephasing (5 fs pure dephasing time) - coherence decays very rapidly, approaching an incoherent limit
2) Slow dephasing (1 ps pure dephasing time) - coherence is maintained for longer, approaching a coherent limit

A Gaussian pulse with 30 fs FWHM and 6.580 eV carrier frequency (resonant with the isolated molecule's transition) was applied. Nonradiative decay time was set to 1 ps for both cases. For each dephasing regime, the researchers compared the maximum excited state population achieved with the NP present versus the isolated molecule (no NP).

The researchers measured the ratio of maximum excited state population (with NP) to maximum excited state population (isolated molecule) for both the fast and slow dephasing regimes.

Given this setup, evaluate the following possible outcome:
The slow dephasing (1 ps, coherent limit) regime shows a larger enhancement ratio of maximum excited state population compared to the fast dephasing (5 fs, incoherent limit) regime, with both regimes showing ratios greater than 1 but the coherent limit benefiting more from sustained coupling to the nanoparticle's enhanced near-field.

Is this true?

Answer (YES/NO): NO